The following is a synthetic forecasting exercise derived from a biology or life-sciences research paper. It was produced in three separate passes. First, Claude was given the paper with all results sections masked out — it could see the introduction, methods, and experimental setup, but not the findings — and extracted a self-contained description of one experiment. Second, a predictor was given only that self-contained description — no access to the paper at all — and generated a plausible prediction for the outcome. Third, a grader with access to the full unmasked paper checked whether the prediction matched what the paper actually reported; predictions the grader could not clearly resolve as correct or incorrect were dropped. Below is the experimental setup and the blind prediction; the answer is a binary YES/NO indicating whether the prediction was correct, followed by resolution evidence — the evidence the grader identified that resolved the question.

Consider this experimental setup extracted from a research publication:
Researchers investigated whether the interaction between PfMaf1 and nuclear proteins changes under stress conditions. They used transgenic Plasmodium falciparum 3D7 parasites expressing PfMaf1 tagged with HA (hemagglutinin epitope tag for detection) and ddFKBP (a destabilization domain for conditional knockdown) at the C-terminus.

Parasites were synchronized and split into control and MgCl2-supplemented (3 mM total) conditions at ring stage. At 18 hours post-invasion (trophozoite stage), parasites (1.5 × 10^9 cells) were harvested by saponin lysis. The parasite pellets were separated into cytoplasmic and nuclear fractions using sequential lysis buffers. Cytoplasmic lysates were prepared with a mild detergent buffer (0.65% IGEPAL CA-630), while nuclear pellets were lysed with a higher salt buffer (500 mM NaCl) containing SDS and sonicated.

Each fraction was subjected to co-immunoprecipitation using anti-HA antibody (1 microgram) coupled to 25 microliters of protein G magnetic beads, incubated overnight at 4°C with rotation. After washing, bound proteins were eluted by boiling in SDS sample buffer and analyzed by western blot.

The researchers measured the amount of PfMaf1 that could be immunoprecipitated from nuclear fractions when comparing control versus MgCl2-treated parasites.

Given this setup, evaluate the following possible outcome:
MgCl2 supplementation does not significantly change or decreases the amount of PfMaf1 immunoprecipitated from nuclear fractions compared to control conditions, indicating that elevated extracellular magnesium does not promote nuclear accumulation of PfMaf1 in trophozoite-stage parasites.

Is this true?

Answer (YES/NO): NO